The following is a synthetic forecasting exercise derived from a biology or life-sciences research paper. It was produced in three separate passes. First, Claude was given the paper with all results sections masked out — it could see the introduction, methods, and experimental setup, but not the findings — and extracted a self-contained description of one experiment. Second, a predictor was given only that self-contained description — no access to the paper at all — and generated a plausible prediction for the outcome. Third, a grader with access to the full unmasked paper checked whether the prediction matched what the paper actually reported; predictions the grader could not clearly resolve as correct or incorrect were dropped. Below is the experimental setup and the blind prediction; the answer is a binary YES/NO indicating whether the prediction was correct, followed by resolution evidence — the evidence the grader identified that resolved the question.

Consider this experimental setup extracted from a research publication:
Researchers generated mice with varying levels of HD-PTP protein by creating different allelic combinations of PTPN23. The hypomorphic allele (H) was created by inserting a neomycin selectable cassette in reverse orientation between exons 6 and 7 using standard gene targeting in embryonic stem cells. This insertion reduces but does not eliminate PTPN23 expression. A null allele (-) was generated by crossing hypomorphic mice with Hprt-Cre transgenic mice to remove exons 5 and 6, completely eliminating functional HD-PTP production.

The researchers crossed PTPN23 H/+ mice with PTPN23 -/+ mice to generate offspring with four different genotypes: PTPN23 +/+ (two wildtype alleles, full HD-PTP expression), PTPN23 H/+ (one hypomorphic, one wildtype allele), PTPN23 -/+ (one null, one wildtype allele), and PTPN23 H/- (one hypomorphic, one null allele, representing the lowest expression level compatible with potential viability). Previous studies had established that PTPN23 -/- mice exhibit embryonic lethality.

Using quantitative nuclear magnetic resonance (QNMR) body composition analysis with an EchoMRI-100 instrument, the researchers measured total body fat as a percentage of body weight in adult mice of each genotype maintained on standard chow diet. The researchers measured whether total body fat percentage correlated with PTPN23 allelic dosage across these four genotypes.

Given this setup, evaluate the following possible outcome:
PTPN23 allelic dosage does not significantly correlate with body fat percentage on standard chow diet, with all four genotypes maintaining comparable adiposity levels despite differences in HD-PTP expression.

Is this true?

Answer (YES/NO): NO